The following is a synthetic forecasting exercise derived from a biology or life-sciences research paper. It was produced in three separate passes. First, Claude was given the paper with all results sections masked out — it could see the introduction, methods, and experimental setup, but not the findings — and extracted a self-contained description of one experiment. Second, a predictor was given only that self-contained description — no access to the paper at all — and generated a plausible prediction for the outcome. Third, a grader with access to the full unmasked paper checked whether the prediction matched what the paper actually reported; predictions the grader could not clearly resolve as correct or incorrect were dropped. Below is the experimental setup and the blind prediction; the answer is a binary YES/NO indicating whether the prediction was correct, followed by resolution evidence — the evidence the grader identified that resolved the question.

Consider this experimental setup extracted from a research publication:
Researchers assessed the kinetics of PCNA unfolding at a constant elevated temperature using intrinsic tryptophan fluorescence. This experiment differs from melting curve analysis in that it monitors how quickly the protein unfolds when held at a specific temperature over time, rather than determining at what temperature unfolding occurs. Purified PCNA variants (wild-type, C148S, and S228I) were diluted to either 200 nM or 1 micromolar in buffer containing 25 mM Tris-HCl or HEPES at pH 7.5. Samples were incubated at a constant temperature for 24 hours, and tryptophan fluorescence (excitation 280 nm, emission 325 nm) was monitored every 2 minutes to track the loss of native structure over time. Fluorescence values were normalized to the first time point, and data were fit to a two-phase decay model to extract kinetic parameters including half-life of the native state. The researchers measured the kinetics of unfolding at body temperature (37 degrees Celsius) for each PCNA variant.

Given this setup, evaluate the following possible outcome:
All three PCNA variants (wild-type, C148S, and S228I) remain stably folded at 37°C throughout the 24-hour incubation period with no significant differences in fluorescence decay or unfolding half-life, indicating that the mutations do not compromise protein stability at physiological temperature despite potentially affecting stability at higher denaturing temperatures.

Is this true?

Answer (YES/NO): NO